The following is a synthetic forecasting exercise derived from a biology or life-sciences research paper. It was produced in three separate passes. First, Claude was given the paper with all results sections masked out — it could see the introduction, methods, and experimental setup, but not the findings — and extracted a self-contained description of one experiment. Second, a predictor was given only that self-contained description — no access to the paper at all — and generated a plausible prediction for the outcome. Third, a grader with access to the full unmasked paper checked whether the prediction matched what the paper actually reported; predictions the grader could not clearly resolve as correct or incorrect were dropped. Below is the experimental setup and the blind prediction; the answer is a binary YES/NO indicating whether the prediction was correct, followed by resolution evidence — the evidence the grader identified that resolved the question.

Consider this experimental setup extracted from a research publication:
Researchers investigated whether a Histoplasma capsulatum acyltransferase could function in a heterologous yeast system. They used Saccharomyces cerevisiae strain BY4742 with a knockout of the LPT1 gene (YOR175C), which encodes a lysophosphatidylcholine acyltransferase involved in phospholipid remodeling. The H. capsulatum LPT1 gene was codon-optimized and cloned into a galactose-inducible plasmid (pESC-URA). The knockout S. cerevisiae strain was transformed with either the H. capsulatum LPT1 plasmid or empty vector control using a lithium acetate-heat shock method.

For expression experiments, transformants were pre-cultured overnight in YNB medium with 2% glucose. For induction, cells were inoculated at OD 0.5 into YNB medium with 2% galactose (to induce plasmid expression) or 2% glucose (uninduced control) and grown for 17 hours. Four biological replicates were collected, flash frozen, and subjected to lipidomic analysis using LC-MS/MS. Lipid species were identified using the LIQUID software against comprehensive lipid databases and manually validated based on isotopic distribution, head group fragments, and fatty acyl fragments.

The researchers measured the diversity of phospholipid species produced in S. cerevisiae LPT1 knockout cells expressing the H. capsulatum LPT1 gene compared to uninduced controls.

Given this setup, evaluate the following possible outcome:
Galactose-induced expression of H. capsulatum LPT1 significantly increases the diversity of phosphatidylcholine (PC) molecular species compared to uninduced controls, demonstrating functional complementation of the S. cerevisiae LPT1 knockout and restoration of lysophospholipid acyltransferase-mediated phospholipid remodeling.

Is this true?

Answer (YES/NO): NO